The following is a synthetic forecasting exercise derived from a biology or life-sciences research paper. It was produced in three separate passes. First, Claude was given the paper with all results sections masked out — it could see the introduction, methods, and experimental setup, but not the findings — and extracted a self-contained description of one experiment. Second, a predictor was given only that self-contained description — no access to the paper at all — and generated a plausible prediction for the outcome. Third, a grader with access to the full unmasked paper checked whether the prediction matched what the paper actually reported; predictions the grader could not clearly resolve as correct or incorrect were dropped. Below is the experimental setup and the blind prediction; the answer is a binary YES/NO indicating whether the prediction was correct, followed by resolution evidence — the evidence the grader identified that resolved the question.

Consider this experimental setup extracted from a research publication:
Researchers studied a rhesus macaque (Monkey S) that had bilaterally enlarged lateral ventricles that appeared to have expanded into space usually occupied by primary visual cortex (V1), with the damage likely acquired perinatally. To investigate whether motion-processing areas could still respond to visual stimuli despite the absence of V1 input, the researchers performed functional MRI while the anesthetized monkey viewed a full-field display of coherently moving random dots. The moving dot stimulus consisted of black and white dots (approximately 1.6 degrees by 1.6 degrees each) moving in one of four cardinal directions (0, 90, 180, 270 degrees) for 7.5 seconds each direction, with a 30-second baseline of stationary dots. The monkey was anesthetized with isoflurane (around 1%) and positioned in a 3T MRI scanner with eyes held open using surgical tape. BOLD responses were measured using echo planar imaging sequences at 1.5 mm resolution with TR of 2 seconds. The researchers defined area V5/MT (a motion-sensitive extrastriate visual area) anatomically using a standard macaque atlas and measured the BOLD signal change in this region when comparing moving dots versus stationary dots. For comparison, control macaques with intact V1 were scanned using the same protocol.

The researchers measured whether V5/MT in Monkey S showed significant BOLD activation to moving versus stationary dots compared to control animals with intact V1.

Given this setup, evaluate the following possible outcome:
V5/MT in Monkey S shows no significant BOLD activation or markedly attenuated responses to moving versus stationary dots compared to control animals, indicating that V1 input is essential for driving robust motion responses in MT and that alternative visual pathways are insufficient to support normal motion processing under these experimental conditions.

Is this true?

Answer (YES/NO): NO